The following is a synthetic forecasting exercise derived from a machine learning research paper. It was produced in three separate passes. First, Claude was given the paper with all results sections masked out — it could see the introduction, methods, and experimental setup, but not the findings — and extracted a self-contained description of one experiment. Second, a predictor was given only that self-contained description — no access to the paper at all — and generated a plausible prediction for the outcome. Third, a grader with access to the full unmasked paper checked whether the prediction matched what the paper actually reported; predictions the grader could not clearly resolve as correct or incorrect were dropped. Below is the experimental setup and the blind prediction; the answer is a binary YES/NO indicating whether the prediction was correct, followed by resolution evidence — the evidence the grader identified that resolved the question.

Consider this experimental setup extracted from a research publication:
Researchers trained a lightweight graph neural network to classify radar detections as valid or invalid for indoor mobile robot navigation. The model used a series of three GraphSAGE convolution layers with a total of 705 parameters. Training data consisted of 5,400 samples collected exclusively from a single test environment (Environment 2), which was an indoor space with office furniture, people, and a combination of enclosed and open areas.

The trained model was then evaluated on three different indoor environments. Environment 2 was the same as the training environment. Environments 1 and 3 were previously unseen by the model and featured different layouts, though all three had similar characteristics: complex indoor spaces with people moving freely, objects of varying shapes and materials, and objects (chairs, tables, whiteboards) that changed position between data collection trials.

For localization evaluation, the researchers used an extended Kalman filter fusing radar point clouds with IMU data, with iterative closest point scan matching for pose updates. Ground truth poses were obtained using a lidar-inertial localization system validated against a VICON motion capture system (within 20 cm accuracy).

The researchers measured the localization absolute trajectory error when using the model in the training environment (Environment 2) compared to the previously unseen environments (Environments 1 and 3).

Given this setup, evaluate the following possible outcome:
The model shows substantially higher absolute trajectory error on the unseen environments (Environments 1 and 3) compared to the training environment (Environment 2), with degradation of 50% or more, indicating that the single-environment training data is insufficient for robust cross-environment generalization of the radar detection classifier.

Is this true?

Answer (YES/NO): NO